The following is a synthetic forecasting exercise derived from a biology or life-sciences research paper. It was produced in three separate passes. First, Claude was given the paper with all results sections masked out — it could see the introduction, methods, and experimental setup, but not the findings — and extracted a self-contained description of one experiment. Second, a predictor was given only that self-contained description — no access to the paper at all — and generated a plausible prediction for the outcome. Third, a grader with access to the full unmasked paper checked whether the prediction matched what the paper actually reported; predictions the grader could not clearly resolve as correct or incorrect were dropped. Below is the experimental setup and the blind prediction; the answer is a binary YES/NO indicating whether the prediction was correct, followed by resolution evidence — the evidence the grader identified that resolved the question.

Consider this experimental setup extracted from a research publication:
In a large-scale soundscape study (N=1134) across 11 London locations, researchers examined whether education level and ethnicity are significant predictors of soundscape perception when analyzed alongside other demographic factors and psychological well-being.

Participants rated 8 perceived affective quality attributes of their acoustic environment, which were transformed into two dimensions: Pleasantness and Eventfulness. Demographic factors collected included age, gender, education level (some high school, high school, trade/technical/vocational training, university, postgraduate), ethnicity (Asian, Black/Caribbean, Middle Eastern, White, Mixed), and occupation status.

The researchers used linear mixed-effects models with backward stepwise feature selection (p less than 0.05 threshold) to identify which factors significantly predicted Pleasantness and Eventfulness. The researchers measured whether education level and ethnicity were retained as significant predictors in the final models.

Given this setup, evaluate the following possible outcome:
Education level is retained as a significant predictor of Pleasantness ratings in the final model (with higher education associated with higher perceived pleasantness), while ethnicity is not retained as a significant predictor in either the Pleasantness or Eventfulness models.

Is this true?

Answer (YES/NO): NO